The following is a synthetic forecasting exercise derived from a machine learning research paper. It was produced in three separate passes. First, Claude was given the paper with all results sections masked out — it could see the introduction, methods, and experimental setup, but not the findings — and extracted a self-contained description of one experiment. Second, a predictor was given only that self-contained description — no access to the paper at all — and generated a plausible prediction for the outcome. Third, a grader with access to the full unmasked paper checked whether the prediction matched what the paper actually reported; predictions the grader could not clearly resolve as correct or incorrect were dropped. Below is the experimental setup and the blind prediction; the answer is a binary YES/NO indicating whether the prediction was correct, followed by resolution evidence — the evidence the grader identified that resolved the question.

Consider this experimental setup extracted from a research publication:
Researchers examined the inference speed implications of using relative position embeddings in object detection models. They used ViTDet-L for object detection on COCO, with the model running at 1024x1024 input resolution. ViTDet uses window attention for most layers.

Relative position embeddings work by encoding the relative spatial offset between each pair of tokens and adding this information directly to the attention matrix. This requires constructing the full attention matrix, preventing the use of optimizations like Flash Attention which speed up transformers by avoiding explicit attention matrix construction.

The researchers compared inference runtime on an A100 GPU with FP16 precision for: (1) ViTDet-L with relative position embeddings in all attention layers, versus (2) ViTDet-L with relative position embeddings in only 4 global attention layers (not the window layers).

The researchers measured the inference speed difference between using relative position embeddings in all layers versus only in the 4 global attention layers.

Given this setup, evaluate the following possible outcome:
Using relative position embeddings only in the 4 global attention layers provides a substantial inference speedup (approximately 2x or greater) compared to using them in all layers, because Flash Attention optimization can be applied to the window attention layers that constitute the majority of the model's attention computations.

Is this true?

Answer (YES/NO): NO